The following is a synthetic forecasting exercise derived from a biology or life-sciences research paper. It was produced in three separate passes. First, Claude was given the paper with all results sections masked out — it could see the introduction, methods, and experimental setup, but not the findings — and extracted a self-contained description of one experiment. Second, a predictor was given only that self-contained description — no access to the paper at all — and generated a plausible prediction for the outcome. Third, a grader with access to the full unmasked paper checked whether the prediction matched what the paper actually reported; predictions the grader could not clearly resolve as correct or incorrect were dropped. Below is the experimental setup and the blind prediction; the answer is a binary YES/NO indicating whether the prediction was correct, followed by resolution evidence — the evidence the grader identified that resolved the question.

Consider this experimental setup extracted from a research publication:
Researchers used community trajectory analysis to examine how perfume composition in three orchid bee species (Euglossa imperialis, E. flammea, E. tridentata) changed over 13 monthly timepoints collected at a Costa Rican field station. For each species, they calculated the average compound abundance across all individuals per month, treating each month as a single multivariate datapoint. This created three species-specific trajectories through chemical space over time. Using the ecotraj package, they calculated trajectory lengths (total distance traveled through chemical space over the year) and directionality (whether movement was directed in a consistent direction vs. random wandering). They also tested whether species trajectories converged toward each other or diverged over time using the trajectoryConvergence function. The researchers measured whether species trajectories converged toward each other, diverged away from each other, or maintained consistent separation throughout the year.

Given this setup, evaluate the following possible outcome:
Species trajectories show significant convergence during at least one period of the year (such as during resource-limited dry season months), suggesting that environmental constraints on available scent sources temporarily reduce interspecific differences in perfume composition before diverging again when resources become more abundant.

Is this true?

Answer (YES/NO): NO